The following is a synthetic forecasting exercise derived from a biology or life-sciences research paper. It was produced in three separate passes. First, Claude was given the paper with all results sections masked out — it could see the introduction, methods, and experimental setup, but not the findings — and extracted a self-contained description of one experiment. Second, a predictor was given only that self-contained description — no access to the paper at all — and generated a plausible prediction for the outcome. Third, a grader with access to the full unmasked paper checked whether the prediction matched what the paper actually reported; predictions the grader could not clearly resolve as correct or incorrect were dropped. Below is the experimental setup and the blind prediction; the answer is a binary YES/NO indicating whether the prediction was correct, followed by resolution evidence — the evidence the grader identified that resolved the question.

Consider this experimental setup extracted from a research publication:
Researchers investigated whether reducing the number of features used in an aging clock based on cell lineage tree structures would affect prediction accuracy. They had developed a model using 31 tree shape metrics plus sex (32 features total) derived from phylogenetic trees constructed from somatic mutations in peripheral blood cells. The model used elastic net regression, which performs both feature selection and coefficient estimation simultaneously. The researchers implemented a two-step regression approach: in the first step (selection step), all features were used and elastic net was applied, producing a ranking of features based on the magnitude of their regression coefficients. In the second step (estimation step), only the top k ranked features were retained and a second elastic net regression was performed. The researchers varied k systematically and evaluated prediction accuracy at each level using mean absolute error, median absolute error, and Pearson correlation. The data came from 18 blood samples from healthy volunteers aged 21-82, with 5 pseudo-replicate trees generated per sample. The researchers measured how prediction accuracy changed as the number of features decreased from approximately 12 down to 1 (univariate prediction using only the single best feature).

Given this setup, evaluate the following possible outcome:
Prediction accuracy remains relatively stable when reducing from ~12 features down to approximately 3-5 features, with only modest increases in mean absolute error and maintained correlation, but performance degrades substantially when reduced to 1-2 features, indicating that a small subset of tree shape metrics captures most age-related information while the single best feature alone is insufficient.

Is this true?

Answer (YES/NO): NO